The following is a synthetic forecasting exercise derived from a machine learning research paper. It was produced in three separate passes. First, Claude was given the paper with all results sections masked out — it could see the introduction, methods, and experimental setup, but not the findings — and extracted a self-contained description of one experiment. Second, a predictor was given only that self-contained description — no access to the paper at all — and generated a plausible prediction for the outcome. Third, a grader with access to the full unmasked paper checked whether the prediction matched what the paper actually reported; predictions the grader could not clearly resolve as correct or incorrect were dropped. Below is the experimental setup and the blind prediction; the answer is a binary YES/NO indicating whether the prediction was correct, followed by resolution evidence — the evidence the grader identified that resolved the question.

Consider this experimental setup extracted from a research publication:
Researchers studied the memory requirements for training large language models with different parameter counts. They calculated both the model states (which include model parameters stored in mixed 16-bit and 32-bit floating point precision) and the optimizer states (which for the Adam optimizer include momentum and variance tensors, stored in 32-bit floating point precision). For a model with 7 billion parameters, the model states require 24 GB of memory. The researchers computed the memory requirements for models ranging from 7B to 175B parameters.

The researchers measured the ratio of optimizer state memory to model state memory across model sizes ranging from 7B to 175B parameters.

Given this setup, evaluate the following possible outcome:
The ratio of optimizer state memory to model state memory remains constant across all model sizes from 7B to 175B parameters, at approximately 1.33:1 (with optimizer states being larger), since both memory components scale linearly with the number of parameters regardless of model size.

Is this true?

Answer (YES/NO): NO